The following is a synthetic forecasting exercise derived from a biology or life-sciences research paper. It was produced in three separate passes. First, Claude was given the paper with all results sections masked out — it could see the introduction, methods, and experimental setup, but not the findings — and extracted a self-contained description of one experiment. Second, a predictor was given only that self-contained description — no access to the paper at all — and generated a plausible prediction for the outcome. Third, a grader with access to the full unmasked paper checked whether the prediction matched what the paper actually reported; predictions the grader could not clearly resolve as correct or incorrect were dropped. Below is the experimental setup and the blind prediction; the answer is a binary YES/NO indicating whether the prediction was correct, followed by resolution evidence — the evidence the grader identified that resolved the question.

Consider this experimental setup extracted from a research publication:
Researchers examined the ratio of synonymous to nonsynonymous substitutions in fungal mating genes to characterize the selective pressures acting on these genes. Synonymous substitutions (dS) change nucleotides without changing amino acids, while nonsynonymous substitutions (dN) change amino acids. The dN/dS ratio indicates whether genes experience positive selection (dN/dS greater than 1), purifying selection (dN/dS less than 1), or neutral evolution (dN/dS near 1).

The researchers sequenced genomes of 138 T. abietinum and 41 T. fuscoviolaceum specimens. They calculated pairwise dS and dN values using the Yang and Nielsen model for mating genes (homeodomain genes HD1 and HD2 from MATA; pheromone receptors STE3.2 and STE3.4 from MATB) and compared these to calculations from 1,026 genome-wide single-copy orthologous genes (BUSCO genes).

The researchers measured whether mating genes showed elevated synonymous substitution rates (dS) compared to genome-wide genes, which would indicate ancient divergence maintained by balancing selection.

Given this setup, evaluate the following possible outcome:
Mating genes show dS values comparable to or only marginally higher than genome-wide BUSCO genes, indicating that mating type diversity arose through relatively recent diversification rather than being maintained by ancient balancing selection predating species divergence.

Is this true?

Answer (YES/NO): NO